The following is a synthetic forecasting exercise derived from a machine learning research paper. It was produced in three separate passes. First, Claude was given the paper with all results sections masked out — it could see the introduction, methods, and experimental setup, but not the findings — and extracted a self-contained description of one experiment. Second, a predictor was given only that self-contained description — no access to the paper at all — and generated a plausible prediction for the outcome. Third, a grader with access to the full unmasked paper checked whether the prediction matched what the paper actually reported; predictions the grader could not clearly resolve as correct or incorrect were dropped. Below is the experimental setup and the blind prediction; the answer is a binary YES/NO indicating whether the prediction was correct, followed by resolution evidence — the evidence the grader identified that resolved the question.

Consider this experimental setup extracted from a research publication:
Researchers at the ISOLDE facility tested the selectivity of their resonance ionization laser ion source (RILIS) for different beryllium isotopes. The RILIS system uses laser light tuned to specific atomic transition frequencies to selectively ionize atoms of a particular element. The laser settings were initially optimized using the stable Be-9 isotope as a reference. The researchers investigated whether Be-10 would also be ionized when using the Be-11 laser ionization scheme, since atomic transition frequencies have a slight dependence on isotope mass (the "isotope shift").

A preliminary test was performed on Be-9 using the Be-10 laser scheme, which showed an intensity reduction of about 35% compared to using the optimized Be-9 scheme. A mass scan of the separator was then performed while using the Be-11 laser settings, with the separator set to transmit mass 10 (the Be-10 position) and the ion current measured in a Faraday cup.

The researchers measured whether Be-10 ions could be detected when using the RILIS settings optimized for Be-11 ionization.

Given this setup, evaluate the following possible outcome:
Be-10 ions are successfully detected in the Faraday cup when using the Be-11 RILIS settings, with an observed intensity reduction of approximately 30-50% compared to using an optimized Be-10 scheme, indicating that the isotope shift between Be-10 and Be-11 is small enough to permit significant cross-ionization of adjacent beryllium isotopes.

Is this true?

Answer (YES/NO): NO